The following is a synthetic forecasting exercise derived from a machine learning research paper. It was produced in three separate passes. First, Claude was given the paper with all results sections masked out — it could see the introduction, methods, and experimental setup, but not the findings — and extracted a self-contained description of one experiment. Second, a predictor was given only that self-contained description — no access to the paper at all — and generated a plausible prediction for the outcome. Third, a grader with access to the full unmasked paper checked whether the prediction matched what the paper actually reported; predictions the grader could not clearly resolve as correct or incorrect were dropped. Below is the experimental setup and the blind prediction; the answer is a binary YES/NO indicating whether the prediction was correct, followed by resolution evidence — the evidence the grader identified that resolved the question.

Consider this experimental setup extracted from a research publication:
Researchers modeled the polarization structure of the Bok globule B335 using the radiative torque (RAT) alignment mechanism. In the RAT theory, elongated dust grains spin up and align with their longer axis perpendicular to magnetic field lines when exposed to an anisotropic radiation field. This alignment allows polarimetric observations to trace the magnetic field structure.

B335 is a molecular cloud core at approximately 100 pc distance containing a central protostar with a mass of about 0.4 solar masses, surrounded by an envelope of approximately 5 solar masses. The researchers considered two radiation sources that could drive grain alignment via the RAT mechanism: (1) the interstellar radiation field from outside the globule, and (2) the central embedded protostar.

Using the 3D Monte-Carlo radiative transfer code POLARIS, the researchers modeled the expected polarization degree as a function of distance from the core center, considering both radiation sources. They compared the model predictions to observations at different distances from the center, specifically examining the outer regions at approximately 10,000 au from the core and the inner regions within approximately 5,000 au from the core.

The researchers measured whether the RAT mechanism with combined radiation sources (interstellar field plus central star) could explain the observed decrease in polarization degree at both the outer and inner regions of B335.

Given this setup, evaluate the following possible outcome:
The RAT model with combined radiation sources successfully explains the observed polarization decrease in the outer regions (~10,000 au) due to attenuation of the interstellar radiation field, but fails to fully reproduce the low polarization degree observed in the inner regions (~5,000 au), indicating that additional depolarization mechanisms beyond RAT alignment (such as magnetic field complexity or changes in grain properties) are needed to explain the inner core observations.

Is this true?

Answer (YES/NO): YES